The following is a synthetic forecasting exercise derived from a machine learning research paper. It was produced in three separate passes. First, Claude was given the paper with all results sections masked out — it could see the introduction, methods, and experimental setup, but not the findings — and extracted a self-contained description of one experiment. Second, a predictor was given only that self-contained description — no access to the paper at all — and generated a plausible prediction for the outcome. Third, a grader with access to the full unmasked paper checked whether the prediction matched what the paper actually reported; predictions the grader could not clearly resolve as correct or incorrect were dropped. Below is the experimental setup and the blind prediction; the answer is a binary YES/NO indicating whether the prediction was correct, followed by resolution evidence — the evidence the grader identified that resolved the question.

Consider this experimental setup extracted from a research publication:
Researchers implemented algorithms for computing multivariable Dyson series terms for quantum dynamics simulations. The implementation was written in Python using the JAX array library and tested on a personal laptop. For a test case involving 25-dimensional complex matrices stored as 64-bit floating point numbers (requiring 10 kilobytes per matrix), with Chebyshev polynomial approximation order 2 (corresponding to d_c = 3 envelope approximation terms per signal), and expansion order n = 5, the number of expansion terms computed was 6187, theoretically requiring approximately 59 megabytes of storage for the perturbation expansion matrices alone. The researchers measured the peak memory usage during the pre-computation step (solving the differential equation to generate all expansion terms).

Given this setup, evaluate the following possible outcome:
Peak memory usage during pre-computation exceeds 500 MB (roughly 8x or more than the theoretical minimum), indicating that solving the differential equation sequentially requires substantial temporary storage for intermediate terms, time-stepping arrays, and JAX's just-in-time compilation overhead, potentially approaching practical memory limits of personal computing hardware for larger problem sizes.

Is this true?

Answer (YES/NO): YES